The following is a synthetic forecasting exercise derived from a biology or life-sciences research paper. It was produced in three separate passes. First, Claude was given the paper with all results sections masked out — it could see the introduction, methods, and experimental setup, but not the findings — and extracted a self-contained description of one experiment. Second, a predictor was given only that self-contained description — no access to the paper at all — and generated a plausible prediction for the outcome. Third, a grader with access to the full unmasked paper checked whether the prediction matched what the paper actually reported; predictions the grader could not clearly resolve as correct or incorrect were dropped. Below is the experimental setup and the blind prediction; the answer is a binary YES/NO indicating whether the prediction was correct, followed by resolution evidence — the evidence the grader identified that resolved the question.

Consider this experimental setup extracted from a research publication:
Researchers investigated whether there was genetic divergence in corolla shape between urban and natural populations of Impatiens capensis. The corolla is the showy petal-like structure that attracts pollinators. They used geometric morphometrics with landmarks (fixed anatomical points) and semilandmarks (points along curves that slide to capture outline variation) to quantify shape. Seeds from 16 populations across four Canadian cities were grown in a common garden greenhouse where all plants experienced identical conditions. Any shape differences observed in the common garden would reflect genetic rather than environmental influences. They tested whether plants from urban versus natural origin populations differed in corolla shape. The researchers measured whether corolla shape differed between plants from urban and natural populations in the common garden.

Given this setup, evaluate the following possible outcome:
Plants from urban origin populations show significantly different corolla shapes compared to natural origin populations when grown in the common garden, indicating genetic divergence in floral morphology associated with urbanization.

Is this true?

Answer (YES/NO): NO